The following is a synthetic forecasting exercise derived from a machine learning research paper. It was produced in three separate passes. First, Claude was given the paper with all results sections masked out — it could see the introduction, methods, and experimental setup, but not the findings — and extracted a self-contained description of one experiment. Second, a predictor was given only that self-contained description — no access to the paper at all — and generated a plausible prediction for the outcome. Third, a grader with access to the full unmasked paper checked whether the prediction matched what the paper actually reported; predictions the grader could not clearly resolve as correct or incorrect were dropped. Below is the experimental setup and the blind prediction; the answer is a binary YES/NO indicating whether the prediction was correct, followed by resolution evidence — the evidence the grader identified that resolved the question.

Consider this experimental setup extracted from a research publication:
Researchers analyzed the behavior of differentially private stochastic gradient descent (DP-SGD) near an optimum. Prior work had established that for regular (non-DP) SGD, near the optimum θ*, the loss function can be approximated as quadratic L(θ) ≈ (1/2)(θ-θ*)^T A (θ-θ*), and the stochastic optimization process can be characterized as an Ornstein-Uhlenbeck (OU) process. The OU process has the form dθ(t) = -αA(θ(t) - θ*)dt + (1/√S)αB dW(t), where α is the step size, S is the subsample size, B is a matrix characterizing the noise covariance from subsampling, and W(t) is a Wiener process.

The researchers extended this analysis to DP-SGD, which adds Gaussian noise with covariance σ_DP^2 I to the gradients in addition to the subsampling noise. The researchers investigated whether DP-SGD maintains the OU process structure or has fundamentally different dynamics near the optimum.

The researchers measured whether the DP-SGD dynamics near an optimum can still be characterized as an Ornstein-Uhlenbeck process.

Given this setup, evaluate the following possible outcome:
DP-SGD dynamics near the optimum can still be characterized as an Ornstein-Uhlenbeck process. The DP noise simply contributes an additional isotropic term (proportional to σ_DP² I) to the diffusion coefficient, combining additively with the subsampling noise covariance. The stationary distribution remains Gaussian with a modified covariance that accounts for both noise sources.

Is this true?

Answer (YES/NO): YES